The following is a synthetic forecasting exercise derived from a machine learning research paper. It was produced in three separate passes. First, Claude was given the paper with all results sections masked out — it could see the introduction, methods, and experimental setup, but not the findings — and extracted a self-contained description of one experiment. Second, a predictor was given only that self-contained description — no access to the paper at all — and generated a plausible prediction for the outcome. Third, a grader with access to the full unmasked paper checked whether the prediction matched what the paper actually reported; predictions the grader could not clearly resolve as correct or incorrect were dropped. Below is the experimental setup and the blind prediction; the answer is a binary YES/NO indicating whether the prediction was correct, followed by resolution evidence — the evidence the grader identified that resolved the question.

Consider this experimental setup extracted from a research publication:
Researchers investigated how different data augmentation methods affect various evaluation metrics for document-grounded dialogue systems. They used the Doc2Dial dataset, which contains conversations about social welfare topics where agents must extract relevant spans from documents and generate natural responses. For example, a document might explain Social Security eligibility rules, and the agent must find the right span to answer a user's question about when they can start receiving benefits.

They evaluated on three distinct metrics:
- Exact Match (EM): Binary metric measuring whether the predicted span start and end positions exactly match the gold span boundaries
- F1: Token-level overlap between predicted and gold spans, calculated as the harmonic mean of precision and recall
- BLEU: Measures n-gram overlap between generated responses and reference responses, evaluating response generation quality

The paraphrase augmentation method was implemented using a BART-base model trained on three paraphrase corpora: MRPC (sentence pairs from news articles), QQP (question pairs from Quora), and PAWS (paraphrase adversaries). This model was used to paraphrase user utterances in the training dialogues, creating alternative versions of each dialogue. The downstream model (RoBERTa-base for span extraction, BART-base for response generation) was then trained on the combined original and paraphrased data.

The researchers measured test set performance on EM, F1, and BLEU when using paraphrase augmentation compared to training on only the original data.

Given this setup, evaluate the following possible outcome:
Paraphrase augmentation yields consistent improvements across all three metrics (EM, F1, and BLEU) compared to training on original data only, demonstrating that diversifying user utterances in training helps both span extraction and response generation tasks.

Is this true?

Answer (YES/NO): NO